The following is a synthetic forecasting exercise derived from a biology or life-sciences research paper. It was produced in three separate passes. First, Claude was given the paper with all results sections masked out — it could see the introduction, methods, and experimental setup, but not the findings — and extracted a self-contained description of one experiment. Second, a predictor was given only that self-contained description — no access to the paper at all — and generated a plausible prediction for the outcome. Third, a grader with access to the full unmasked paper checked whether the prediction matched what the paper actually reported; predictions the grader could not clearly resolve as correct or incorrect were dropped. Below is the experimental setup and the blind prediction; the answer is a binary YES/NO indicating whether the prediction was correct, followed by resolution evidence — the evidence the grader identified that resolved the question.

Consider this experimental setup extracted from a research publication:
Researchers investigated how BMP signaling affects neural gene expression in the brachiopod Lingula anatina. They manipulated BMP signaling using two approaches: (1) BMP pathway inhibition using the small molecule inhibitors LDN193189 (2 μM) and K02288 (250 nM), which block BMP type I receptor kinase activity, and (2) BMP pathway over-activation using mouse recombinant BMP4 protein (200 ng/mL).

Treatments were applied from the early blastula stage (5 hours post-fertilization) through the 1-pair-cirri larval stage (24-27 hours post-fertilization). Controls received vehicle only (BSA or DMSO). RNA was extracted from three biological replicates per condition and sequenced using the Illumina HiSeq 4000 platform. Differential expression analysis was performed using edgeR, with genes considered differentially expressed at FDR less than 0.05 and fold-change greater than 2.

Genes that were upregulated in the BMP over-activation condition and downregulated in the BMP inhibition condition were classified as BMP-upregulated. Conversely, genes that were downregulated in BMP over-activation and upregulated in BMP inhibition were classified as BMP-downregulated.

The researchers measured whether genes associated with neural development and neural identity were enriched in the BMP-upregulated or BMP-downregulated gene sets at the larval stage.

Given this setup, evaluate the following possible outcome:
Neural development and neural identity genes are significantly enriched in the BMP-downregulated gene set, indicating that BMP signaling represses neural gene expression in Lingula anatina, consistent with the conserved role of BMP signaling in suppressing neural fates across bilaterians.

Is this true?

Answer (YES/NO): YES